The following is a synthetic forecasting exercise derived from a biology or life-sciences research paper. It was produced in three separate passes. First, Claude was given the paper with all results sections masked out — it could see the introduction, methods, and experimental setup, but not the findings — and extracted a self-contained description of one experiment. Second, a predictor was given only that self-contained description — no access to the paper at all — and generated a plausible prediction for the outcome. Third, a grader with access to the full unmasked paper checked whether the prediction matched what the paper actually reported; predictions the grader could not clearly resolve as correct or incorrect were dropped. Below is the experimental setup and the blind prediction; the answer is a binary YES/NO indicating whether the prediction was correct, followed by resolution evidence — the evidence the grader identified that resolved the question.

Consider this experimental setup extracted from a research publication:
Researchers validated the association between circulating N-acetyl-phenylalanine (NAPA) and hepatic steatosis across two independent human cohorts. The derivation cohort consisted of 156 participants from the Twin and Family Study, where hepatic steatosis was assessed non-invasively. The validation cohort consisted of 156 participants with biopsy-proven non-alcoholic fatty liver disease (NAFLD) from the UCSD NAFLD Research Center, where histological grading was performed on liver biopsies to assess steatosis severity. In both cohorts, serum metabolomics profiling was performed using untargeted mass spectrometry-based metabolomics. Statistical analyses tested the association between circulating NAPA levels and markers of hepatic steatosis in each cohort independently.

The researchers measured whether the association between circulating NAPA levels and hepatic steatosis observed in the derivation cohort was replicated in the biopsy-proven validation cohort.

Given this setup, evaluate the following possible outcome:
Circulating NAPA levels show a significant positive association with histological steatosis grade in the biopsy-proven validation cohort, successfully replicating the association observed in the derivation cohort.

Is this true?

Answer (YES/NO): YES